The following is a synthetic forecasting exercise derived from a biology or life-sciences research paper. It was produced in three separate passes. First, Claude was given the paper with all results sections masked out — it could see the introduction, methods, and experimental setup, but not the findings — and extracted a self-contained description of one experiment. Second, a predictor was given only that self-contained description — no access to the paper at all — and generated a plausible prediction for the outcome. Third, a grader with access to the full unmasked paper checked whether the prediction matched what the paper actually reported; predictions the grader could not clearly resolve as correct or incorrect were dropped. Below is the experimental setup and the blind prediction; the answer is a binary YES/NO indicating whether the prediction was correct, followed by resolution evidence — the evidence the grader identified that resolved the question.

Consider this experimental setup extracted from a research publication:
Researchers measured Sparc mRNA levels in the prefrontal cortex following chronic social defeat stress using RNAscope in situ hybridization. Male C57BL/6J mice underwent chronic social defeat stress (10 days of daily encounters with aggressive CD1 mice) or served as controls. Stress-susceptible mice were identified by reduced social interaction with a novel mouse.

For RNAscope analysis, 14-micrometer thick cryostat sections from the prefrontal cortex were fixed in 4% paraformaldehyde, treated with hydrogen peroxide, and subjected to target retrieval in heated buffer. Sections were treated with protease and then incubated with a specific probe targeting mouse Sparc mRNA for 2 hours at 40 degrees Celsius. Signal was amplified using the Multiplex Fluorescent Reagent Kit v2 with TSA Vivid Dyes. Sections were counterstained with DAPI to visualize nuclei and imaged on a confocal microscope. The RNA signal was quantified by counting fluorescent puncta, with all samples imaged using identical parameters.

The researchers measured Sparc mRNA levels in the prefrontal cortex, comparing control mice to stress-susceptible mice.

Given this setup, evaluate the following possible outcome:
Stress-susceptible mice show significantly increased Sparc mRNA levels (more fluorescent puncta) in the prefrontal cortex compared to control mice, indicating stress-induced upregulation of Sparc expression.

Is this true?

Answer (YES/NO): YES